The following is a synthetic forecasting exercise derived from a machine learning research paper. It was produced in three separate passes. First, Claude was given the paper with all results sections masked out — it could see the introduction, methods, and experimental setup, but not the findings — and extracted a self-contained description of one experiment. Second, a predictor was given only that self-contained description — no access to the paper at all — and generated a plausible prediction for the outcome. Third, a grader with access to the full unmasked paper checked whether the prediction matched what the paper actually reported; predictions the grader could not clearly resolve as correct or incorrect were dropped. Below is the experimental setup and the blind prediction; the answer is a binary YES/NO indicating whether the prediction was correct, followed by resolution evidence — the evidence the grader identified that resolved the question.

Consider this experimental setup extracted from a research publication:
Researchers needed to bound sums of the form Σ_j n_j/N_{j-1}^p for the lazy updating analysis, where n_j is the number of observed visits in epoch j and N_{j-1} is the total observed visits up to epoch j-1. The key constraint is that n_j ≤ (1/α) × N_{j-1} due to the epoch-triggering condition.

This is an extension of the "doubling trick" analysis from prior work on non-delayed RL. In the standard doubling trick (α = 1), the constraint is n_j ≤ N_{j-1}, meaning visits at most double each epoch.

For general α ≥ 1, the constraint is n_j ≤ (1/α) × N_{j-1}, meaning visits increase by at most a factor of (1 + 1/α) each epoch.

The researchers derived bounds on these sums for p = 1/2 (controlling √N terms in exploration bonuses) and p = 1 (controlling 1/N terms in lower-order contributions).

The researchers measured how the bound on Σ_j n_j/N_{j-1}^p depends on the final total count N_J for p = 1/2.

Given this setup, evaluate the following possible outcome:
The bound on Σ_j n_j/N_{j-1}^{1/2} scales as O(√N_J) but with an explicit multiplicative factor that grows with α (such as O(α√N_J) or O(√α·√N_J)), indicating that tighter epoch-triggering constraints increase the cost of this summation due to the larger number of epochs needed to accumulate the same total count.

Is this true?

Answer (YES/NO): NO